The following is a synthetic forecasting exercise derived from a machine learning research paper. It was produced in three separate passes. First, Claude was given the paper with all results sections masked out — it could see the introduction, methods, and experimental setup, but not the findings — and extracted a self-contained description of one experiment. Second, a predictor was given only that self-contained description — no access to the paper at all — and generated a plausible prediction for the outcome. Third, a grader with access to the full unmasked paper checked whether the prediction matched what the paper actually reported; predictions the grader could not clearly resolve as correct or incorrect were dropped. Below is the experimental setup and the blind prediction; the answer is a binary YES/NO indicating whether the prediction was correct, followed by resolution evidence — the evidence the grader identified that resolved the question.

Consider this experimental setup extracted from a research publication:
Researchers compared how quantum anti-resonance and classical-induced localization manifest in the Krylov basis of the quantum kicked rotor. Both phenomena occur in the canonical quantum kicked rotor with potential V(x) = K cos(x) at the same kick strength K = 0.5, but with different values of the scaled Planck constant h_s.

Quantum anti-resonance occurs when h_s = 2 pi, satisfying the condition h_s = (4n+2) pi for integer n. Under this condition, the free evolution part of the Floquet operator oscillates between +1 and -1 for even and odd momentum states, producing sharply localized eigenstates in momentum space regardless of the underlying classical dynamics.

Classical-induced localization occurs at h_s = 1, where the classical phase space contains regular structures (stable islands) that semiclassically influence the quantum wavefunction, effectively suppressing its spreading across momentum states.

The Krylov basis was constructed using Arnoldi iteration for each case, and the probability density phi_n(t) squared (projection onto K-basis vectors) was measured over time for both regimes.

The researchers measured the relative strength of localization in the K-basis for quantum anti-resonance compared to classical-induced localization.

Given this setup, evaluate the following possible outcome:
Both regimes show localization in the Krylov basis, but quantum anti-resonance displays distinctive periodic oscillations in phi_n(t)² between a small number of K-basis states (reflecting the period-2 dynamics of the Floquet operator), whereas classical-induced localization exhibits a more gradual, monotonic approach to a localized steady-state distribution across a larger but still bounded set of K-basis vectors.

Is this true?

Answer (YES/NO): NO